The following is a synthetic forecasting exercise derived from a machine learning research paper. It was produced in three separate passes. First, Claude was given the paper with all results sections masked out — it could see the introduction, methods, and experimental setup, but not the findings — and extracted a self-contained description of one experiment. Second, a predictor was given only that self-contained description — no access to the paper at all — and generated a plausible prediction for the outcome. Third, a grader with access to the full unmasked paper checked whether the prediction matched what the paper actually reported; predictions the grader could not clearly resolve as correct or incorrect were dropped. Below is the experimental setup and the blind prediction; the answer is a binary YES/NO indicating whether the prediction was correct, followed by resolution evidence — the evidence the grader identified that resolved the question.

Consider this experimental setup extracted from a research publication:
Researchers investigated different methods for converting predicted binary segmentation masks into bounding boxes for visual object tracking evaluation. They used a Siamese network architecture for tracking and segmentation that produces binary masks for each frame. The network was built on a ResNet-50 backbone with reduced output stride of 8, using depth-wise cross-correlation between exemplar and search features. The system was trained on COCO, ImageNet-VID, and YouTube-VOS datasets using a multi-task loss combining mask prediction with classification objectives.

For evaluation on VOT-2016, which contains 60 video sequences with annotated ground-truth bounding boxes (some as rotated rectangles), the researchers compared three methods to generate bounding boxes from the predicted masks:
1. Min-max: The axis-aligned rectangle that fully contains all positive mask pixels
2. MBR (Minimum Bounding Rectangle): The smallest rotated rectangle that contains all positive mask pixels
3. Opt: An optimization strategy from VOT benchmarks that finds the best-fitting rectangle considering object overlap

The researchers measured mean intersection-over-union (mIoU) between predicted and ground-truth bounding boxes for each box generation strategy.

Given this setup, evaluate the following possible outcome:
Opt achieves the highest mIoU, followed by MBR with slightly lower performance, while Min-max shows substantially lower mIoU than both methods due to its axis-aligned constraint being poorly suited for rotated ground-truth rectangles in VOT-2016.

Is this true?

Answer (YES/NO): NO